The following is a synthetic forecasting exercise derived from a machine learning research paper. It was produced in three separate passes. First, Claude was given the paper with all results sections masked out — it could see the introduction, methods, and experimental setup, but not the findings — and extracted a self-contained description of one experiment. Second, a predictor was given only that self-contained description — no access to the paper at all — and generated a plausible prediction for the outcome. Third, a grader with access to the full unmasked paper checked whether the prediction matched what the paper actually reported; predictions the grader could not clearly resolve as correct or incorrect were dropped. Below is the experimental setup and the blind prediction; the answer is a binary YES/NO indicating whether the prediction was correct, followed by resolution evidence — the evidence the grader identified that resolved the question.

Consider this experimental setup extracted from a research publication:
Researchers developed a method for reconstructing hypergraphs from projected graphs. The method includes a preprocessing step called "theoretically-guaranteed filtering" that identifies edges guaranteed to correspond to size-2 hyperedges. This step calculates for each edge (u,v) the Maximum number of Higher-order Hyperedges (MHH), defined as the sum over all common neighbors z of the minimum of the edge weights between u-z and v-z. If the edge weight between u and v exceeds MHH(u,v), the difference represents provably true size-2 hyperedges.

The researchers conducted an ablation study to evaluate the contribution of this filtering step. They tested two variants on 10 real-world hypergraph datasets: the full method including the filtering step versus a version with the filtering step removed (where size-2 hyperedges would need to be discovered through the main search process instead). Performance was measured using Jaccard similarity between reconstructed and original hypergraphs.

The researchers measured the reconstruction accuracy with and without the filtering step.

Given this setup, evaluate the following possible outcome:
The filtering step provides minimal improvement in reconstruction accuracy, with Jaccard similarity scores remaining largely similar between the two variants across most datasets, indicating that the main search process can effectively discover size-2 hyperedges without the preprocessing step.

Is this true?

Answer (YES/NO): NO